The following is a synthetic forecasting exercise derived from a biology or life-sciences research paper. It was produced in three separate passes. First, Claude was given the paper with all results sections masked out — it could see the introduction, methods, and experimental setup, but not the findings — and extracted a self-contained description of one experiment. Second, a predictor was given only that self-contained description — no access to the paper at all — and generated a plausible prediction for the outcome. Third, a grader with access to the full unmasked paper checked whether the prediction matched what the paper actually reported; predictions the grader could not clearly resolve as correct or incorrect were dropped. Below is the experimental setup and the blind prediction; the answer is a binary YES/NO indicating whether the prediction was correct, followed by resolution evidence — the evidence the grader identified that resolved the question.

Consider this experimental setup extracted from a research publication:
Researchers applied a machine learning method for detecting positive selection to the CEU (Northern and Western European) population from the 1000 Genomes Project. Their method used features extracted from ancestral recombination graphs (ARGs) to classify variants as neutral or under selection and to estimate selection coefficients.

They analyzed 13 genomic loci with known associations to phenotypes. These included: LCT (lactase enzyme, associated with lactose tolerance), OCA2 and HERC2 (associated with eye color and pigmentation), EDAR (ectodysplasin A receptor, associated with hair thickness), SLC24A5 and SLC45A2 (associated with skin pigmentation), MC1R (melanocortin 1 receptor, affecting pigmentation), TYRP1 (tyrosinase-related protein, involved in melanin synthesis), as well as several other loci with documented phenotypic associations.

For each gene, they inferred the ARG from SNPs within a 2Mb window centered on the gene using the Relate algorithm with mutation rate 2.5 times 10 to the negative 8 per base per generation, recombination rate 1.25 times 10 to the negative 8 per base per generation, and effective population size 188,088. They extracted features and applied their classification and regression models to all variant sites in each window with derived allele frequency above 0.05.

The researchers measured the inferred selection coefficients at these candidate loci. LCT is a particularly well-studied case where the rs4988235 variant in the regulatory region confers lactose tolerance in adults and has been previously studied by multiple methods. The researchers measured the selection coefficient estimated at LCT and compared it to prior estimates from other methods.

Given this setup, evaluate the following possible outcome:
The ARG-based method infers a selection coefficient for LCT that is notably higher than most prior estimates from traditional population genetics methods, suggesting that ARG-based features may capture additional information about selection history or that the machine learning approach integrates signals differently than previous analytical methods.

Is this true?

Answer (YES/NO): NO